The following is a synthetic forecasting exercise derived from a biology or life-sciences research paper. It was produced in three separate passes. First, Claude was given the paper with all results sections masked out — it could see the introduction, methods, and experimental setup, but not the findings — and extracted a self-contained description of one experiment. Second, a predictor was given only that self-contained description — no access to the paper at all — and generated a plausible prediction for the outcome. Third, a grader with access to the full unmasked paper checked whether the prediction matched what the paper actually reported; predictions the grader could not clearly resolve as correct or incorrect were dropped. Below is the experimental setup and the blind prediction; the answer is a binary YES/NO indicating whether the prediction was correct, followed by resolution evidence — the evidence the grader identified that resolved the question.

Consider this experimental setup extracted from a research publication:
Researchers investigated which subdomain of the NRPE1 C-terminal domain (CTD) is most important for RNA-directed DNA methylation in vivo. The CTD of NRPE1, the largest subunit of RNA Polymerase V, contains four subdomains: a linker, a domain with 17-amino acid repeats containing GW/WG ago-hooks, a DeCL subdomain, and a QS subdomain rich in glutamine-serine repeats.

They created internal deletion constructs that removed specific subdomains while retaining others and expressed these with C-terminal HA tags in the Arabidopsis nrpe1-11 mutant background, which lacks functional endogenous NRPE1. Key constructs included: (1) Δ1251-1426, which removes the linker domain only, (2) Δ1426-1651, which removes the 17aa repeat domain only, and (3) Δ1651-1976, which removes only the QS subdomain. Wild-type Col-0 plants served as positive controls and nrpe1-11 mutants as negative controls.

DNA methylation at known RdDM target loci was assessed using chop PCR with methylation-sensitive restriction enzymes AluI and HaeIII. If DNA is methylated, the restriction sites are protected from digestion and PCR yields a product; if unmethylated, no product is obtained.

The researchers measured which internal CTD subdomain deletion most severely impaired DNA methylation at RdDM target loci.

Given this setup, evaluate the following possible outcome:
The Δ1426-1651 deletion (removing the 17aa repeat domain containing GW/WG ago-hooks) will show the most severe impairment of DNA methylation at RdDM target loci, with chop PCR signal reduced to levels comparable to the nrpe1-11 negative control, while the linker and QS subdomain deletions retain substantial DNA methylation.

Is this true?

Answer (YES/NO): NO